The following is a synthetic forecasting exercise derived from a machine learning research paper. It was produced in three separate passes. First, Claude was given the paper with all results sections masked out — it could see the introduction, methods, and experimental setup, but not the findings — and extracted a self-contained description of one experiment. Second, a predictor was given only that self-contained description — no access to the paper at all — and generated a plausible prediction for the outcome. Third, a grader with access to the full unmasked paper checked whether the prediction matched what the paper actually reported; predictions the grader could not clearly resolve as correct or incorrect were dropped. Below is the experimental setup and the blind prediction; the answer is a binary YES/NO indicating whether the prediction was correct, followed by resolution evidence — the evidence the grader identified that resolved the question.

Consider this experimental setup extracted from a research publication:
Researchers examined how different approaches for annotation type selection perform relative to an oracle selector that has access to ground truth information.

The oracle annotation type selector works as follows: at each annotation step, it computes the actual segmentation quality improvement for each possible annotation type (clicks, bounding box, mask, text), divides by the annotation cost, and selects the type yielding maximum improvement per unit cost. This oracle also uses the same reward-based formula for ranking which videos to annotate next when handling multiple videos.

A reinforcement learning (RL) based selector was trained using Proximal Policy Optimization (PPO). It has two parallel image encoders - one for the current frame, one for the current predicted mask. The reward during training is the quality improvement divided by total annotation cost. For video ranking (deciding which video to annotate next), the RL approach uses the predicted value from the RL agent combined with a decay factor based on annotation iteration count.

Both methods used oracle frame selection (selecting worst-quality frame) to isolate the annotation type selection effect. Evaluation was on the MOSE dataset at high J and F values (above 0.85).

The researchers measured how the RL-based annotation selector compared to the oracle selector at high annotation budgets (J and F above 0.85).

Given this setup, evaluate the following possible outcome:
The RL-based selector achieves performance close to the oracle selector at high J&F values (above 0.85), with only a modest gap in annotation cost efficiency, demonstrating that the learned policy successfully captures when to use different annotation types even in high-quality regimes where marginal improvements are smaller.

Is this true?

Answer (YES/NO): NO